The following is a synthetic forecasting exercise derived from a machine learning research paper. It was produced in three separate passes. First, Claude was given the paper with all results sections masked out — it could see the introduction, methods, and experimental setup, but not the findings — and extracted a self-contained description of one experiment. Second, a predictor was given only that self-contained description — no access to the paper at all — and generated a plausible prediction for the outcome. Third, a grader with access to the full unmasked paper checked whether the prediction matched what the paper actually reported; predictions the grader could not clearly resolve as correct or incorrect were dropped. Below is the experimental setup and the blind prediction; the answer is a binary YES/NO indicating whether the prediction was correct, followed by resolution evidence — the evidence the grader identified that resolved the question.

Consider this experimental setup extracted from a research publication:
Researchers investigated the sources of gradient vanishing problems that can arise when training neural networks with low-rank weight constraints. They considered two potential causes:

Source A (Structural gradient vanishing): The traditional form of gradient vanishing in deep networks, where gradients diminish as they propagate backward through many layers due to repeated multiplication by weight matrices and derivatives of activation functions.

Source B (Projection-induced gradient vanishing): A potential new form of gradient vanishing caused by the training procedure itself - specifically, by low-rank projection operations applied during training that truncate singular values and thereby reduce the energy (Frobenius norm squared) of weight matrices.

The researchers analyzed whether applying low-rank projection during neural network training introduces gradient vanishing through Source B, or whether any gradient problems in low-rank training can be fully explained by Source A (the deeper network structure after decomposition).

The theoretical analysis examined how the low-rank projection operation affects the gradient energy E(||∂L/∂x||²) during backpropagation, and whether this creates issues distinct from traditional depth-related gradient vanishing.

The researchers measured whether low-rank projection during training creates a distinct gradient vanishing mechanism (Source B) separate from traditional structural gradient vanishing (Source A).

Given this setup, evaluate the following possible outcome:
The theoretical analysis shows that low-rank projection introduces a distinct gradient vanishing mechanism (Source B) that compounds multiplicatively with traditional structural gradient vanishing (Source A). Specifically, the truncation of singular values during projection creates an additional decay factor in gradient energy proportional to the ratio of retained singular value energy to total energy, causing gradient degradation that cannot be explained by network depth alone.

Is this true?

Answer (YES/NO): NO